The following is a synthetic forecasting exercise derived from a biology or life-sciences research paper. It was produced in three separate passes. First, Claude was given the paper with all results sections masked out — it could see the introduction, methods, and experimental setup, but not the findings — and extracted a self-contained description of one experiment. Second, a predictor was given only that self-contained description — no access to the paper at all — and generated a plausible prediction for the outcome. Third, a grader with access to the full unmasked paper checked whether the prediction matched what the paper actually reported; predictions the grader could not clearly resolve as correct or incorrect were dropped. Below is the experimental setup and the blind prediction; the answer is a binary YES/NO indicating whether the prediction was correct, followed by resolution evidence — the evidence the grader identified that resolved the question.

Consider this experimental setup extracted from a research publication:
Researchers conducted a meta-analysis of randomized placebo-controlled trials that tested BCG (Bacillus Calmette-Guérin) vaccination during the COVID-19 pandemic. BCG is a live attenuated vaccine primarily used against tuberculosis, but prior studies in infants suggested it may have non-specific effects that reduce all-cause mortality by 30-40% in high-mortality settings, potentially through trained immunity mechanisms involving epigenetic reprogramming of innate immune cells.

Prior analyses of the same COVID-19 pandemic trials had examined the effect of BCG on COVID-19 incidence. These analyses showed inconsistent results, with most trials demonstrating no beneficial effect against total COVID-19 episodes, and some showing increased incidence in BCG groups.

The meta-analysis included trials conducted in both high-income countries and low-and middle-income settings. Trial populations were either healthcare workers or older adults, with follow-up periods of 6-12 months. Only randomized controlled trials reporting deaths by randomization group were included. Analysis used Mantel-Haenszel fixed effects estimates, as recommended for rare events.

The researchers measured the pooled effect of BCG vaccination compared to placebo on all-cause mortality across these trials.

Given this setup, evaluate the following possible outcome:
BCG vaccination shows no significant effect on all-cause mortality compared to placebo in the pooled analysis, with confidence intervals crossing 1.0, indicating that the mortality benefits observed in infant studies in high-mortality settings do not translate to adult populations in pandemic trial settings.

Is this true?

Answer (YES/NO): NO